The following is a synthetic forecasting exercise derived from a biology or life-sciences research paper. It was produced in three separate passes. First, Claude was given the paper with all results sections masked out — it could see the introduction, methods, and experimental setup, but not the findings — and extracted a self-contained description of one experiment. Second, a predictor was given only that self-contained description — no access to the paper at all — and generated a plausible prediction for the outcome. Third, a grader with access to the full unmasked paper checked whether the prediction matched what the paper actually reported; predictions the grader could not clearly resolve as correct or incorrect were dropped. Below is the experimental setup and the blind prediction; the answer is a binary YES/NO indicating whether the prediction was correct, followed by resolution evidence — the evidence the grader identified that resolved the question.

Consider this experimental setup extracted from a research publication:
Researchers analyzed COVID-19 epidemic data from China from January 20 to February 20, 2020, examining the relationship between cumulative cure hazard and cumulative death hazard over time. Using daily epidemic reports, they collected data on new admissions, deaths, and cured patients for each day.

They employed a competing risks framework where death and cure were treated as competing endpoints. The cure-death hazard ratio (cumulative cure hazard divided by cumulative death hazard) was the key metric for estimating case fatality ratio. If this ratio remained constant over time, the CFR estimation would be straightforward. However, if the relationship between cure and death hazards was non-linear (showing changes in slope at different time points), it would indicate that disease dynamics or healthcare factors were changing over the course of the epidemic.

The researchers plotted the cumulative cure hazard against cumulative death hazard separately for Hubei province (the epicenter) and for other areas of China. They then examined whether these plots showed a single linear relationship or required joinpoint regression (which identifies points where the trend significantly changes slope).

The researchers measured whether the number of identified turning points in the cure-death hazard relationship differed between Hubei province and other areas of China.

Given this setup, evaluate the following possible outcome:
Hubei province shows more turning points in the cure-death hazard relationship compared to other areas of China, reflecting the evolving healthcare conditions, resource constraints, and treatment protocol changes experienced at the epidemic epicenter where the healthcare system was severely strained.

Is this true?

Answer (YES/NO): YES